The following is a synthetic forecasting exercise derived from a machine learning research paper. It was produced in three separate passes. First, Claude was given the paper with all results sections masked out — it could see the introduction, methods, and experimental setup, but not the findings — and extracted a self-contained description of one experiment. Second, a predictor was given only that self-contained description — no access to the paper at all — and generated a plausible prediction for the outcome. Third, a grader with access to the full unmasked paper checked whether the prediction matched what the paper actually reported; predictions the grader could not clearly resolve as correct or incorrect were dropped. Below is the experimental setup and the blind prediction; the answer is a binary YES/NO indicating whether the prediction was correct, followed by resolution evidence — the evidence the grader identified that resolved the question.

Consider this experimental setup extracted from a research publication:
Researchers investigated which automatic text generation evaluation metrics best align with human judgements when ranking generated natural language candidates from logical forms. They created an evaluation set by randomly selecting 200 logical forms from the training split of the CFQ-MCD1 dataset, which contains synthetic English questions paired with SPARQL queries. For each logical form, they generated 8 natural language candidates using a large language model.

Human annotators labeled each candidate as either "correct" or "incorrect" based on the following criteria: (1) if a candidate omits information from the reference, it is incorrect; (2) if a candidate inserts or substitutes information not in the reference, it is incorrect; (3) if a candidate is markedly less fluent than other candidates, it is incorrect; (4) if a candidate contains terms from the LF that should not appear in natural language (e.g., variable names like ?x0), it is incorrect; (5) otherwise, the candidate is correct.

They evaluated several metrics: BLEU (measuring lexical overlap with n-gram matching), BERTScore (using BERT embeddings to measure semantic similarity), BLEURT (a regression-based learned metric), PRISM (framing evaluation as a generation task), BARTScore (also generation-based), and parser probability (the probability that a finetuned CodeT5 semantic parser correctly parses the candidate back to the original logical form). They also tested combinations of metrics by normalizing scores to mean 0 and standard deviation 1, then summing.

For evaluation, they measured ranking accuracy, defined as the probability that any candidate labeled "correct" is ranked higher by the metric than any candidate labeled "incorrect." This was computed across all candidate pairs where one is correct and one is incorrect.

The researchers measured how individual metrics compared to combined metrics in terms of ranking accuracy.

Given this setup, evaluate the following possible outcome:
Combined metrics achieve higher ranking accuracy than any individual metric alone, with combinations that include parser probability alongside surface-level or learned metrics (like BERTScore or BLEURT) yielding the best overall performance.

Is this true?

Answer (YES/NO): YES